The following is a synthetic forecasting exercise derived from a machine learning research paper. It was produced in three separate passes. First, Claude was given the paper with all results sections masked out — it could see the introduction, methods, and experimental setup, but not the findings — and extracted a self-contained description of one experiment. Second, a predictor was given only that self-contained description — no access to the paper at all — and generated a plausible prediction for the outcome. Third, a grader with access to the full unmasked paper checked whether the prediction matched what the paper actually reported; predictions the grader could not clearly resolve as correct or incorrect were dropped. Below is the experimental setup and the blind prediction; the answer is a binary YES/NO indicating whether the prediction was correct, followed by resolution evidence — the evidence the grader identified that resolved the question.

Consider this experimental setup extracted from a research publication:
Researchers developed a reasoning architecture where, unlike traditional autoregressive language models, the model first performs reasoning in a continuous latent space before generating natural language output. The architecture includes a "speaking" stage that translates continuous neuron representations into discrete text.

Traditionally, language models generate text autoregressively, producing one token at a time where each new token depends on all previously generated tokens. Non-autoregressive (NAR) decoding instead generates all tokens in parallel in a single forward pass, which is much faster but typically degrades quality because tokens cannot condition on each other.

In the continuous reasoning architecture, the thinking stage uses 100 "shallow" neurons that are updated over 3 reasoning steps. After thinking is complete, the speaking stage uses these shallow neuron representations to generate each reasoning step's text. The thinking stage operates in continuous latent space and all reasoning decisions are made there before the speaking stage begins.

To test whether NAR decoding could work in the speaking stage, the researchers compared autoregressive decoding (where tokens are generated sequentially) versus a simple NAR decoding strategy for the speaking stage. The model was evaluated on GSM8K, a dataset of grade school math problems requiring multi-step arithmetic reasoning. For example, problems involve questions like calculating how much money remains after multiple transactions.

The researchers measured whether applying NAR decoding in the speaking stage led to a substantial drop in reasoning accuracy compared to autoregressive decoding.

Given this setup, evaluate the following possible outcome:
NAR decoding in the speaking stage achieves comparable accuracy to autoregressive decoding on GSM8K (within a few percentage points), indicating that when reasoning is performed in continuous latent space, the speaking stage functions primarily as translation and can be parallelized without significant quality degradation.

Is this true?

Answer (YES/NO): NO